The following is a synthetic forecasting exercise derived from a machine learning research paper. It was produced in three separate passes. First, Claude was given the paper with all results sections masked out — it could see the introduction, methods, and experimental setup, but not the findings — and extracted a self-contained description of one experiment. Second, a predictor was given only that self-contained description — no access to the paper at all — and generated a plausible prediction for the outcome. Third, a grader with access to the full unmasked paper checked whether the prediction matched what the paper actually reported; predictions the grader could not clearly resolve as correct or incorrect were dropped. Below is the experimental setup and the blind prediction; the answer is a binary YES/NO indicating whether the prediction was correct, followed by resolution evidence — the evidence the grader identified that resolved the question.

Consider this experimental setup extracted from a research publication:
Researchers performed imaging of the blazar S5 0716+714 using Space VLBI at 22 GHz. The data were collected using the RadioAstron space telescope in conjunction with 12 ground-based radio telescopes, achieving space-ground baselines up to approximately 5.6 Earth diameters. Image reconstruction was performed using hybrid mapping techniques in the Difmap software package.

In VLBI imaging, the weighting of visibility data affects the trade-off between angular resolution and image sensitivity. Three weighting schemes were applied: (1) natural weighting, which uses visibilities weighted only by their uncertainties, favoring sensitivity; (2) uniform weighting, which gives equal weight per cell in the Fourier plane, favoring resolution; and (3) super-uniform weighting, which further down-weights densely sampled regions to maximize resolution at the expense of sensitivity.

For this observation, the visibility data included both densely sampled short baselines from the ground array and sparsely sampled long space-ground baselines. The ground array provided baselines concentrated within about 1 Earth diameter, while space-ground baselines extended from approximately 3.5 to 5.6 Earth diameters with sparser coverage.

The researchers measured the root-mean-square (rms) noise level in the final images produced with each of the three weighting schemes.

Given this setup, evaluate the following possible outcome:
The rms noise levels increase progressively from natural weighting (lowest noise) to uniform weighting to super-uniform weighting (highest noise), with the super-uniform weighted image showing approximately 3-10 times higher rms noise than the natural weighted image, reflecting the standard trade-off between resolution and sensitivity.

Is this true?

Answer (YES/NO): YES